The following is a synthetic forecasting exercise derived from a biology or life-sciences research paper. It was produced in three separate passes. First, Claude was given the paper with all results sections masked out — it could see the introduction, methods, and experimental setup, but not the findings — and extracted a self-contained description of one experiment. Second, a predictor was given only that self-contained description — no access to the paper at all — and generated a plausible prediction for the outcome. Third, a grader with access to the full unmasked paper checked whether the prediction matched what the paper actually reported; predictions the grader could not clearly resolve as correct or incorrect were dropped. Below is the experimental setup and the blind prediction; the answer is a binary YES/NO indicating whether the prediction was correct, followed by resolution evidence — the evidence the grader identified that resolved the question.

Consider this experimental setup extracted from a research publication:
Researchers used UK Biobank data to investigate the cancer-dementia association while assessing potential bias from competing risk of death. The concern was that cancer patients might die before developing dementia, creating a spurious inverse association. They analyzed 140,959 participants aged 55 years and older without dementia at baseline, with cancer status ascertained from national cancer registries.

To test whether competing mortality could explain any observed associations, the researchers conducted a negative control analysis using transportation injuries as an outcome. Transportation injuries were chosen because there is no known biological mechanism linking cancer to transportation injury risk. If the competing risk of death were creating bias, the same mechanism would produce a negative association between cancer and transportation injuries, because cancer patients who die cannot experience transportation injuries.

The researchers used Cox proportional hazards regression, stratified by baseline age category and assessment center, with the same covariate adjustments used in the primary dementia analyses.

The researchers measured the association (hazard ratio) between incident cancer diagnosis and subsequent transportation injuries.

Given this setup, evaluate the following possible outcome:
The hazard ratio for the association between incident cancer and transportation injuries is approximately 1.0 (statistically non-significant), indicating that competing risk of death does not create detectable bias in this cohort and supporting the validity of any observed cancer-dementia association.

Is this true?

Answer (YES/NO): YES